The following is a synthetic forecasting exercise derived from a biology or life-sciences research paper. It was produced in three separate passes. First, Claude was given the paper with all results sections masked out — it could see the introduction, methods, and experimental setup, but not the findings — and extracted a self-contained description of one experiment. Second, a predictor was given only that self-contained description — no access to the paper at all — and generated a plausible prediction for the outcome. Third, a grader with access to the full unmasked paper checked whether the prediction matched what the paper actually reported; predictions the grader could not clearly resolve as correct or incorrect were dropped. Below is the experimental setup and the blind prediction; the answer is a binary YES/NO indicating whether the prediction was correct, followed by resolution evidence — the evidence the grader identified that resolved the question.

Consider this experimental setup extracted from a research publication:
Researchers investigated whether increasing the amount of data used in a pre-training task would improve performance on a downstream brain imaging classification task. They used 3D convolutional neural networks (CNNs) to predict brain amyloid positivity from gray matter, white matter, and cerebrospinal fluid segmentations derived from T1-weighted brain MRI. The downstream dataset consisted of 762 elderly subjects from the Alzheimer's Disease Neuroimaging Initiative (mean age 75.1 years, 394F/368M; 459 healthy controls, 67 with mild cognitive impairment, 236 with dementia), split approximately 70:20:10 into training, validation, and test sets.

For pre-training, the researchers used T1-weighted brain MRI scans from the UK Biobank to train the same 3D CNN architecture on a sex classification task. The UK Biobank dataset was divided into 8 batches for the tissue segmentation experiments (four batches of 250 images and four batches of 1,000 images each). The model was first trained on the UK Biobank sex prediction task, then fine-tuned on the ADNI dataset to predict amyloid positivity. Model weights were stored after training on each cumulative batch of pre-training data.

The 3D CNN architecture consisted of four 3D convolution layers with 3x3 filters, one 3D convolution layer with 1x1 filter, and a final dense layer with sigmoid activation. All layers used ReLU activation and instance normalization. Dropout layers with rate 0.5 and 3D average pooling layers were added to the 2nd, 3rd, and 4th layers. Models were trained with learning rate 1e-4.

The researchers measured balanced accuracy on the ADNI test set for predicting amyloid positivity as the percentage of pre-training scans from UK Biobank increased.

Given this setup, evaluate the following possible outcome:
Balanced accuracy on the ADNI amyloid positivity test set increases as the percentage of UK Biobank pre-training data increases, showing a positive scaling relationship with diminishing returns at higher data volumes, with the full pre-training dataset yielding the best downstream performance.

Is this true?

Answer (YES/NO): NO